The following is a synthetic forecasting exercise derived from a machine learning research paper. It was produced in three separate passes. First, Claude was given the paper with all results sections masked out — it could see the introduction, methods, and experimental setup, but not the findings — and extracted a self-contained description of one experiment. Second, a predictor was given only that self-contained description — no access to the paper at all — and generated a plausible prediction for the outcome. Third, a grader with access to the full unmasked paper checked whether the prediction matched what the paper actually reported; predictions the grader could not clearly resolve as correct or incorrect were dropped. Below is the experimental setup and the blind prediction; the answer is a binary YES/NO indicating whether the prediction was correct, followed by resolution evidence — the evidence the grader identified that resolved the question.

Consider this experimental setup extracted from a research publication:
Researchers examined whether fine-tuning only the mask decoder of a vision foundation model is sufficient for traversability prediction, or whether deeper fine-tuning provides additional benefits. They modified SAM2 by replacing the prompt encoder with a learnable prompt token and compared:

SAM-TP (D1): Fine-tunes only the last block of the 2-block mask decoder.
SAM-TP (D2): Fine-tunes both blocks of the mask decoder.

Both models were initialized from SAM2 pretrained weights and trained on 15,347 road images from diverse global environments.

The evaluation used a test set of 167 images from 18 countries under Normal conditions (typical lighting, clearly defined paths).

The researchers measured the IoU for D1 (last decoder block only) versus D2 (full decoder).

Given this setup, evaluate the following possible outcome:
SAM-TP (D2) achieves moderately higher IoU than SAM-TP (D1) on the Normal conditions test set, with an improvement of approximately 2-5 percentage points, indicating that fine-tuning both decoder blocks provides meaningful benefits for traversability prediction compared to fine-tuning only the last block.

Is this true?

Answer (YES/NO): NO